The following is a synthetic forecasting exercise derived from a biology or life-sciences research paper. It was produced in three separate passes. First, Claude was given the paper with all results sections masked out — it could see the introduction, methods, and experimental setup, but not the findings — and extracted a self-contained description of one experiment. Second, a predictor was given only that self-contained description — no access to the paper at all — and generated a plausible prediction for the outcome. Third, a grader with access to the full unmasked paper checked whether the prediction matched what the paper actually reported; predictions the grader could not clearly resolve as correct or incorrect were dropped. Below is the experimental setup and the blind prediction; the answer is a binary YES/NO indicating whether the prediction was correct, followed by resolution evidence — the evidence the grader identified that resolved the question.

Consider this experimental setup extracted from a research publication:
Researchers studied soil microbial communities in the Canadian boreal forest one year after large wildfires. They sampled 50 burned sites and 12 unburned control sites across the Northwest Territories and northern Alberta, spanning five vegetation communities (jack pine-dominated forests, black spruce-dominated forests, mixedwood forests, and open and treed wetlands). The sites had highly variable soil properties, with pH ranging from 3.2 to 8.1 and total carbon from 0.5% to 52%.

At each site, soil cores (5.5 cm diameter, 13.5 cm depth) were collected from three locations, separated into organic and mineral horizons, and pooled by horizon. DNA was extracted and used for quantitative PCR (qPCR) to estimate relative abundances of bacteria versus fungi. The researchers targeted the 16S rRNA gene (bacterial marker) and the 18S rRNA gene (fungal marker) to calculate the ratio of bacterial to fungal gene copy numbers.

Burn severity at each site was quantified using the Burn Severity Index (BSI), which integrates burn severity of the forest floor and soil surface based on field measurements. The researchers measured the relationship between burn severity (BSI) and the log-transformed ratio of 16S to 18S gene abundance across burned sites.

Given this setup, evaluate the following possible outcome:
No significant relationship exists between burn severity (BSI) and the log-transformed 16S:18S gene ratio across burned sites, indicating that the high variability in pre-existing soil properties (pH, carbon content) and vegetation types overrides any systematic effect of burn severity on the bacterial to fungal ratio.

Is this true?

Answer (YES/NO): YES